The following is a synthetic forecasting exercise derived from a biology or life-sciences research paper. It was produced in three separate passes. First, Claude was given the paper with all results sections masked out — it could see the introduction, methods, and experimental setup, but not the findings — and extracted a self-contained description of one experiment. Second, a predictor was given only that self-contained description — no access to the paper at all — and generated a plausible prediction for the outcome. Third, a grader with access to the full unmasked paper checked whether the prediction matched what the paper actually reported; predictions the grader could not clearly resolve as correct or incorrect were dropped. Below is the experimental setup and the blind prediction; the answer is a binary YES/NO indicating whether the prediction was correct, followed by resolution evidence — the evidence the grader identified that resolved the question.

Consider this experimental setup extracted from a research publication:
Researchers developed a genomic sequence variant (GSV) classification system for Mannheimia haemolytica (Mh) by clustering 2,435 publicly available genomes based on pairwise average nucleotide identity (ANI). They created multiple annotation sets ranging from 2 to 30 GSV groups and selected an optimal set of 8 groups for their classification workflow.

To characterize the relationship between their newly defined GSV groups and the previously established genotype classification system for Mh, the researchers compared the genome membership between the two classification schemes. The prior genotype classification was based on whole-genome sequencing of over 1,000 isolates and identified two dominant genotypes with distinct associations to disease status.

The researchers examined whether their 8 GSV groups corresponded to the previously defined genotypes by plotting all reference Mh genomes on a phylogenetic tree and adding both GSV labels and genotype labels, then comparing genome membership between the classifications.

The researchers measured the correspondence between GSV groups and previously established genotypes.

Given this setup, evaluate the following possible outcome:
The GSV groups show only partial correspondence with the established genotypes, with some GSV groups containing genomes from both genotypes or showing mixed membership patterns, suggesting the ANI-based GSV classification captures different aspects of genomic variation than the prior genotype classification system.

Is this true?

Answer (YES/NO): NO